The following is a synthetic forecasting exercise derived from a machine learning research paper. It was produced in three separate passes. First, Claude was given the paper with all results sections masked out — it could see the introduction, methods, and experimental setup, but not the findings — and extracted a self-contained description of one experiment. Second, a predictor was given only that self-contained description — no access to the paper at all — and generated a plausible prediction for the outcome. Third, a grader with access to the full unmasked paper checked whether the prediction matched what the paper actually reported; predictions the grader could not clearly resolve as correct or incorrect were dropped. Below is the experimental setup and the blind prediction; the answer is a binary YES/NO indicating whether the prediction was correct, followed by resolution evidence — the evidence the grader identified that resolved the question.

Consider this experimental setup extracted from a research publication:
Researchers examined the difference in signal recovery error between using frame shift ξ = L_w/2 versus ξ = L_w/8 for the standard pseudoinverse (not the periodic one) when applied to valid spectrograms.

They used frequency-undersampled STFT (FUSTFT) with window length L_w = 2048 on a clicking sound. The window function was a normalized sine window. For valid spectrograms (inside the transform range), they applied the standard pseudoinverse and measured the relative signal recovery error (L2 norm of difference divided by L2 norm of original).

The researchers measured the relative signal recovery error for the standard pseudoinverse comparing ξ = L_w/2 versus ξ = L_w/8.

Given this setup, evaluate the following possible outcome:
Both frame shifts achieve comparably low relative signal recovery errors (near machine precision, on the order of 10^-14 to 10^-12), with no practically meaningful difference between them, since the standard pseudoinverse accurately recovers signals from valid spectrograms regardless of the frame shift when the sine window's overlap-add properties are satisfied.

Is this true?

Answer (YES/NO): NO